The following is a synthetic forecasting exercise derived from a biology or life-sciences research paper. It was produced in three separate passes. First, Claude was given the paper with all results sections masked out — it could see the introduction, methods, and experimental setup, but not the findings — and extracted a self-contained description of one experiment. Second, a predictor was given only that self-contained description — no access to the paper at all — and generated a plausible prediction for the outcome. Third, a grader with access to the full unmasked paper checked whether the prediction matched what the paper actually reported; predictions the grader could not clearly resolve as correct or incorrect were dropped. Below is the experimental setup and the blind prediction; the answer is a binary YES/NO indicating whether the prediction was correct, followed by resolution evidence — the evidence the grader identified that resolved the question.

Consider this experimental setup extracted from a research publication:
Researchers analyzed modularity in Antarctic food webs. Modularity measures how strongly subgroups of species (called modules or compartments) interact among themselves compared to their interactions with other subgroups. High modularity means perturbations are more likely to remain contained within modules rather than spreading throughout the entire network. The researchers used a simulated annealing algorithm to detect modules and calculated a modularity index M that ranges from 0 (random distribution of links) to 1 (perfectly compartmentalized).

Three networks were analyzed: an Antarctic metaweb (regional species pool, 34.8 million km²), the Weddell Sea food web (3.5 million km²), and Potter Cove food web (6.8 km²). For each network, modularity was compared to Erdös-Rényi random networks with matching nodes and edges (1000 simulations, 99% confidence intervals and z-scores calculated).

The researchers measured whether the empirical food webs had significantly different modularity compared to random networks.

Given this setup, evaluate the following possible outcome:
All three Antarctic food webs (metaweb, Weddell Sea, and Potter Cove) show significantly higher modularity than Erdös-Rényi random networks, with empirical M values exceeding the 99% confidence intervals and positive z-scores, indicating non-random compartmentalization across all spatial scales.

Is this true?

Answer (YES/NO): NO